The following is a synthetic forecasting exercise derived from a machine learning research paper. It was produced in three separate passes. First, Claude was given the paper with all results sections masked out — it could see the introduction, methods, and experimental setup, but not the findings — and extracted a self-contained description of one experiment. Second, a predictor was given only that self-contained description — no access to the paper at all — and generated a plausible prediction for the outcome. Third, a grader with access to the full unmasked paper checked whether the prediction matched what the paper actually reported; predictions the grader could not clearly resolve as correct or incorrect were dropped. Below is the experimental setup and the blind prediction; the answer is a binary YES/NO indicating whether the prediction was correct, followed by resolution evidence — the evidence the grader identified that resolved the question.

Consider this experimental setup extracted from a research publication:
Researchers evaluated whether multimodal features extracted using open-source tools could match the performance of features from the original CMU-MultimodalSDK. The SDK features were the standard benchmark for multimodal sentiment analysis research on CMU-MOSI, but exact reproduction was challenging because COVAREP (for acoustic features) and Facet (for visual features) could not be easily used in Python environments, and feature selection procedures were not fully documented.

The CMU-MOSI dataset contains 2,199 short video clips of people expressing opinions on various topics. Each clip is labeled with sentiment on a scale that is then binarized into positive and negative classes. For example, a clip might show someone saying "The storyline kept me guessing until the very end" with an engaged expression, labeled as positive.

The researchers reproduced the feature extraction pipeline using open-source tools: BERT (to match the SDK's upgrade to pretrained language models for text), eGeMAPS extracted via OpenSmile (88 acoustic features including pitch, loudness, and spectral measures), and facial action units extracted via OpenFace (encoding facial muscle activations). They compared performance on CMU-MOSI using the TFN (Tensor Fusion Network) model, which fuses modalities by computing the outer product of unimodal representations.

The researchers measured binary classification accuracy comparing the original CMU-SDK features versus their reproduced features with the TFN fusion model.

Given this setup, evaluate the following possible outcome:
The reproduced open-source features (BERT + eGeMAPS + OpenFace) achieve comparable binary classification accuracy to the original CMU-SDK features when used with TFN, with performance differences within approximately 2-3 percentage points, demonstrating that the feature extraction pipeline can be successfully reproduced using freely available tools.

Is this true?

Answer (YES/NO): YES